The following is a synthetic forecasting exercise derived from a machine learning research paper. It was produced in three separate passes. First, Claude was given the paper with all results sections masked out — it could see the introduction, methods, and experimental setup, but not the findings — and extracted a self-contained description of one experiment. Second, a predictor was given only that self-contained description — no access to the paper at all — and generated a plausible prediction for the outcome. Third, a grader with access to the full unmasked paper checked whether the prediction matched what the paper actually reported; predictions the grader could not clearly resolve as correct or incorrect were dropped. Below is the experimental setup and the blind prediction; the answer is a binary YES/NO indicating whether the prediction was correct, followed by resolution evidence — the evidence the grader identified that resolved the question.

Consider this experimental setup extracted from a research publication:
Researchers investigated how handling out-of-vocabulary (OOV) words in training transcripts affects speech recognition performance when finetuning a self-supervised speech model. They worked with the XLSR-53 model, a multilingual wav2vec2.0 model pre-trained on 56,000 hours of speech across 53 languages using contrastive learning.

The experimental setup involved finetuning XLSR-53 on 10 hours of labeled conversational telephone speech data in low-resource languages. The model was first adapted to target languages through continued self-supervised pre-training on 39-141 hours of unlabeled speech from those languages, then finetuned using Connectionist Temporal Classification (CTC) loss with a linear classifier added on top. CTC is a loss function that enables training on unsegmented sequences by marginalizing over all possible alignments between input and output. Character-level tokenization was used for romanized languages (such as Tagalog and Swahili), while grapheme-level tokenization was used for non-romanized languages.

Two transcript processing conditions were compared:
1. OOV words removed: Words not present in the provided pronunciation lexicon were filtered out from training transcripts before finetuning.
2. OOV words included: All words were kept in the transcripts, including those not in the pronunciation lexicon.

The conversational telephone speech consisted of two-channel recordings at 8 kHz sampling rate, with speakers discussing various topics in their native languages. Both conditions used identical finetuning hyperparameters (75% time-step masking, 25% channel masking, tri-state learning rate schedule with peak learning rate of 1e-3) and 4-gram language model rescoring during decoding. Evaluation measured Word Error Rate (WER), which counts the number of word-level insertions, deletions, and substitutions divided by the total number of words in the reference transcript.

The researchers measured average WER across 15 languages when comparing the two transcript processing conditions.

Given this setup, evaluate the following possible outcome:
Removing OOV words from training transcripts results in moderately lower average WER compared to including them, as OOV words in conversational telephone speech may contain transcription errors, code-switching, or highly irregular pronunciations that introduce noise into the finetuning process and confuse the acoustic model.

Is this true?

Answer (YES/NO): NO